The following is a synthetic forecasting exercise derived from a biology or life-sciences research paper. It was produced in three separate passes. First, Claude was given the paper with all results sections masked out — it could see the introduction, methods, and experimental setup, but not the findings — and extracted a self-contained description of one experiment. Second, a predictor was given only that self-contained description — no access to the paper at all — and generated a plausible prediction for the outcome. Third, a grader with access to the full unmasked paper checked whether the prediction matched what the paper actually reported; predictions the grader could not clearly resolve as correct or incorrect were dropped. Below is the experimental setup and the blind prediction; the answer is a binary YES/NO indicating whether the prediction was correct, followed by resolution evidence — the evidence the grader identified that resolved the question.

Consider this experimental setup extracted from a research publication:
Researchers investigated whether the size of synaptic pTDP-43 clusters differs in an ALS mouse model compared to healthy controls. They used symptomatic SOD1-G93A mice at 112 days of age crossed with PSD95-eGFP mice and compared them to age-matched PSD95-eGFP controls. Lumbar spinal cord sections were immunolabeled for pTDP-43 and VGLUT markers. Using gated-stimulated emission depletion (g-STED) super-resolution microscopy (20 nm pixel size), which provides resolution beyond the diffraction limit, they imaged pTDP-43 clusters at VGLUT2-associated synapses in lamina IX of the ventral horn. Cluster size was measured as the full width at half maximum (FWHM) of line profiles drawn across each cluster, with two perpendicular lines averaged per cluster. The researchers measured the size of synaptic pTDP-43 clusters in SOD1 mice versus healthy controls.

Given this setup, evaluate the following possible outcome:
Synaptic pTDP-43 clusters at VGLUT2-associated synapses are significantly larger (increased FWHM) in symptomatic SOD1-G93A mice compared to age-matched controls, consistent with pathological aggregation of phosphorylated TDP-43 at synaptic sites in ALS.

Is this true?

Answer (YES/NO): NO